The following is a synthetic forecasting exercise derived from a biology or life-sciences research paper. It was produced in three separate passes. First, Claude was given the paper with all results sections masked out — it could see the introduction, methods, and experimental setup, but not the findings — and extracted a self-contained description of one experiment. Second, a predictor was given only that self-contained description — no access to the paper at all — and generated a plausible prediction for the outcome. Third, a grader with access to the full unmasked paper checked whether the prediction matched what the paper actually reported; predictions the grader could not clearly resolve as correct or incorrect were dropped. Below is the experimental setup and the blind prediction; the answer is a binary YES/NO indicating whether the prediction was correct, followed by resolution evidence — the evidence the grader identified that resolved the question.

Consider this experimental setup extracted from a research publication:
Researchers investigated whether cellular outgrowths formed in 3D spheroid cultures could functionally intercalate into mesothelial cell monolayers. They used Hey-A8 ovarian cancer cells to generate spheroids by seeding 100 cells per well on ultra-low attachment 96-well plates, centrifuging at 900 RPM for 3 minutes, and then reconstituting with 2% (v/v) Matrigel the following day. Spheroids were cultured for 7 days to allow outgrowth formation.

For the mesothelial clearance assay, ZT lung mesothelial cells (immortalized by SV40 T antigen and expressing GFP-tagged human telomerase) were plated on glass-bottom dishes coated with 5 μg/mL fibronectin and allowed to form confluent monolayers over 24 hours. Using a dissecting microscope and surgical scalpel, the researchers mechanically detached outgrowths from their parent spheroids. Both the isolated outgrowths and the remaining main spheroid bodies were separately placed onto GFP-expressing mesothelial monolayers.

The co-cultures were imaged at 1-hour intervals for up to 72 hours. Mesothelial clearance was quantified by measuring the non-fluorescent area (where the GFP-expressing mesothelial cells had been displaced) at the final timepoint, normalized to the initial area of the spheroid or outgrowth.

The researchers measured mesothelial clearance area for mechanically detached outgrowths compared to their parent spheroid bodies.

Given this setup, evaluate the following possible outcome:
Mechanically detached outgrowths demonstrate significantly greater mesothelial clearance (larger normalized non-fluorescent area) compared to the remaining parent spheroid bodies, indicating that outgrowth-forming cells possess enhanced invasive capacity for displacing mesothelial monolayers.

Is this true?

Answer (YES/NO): YES